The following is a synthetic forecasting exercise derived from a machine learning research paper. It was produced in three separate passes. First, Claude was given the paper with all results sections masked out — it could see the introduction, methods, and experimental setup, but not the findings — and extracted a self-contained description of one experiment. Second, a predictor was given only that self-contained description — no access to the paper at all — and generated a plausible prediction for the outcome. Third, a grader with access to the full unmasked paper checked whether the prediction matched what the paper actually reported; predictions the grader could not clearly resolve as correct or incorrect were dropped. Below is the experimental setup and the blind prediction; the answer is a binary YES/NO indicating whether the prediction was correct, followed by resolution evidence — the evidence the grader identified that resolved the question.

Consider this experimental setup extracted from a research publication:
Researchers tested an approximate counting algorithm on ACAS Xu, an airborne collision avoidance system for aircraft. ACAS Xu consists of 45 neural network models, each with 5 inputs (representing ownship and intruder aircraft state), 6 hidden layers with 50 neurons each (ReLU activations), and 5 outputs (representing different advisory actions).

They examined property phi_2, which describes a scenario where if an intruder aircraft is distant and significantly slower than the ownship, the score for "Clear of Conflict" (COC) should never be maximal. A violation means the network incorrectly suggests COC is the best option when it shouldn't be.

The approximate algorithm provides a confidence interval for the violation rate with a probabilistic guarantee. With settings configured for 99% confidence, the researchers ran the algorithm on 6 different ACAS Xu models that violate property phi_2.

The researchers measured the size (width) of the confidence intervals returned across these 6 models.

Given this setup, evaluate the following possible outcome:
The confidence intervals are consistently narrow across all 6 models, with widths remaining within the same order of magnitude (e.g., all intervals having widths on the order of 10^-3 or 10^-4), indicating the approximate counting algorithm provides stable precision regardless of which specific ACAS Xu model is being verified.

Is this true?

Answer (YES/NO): YES